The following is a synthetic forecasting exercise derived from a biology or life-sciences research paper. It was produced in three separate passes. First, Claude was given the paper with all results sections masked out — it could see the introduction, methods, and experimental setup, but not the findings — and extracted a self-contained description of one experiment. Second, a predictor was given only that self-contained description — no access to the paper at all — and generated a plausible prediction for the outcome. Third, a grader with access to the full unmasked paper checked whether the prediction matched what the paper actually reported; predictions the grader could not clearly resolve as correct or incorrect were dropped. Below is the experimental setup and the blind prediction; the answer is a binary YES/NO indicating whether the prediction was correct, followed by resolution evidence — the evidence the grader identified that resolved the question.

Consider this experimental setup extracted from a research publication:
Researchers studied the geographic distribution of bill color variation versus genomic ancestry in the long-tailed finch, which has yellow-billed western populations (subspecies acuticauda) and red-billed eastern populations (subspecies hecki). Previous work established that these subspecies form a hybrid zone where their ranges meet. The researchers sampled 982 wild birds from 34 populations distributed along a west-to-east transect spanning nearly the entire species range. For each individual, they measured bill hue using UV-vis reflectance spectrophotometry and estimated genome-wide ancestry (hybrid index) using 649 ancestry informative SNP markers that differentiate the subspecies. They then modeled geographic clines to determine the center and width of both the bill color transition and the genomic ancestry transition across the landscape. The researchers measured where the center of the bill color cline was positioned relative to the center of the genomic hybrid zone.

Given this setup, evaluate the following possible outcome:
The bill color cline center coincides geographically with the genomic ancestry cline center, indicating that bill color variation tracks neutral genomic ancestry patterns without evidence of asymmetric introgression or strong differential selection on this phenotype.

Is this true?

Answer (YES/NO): NO